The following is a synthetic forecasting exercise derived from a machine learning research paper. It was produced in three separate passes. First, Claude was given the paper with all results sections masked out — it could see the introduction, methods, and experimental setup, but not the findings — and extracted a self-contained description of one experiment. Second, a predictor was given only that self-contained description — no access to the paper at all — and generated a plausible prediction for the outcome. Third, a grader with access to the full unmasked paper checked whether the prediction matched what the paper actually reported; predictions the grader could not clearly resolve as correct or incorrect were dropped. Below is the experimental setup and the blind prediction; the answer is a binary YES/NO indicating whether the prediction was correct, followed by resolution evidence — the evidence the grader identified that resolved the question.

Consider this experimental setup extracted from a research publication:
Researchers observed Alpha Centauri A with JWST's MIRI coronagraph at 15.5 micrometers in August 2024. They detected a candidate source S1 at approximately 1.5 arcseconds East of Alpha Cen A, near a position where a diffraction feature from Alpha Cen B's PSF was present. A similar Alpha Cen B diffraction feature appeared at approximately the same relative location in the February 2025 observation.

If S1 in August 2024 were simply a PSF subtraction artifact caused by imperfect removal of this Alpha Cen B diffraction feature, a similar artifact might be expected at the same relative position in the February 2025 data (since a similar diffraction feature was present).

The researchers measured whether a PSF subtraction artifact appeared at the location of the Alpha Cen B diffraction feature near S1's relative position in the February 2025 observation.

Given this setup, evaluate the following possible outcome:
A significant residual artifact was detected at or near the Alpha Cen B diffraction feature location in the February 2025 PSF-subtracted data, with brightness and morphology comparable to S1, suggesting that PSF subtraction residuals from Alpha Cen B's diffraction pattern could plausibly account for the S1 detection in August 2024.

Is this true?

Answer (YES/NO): NO